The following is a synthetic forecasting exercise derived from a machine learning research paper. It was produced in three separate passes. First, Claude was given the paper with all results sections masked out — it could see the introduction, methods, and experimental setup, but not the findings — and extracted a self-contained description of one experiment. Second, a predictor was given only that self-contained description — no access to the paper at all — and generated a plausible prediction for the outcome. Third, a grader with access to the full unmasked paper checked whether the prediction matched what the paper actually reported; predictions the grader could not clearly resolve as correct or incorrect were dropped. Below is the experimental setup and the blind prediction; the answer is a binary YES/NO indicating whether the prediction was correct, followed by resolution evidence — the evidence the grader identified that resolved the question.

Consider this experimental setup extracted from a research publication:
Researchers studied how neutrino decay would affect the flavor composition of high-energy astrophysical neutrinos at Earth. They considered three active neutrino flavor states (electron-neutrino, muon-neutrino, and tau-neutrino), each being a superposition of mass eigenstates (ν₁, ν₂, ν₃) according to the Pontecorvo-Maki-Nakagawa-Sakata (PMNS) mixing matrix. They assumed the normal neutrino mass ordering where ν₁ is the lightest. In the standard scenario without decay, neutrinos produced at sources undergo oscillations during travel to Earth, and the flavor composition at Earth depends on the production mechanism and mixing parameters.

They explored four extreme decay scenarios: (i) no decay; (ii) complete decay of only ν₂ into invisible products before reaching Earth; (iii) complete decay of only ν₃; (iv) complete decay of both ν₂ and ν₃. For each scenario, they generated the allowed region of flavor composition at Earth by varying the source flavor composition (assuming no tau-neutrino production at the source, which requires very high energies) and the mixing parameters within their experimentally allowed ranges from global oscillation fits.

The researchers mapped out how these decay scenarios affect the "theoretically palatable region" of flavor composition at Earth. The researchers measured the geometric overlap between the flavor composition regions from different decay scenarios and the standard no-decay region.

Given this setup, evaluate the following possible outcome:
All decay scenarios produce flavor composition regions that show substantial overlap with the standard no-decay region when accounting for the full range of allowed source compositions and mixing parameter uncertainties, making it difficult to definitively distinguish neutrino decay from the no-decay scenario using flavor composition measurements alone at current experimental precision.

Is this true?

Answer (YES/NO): NO